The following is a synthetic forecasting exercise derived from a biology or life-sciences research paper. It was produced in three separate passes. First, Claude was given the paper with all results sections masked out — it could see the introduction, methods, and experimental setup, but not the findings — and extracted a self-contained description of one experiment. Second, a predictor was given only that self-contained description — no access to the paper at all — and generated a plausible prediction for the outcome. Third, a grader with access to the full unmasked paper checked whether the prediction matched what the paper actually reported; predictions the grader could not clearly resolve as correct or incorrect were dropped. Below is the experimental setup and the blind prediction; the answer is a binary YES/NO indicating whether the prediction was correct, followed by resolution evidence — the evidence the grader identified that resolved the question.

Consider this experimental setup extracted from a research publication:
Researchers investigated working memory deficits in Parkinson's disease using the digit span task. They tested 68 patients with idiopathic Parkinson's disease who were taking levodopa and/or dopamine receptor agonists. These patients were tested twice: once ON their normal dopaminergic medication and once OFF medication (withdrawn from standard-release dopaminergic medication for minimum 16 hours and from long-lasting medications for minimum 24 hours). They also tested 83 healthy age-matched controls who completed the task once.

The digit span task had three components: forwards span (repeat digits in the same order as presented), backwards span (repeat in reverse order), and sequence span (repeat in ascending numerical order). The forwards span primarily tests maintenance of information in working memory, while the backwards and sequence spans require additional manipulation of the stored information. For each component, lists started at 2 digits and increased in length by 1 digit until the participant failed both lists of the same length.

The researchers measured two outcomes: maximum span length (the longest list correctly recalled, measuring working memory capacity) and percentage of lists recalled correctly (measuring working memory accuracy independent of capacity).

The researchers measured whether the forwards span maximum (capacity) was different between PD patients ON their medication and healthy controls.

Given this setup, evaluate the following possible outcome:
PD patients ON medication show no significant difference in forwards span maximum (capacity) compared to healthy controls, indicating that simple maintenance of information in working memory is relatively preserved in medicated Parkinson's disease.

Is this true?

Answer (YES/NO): NO